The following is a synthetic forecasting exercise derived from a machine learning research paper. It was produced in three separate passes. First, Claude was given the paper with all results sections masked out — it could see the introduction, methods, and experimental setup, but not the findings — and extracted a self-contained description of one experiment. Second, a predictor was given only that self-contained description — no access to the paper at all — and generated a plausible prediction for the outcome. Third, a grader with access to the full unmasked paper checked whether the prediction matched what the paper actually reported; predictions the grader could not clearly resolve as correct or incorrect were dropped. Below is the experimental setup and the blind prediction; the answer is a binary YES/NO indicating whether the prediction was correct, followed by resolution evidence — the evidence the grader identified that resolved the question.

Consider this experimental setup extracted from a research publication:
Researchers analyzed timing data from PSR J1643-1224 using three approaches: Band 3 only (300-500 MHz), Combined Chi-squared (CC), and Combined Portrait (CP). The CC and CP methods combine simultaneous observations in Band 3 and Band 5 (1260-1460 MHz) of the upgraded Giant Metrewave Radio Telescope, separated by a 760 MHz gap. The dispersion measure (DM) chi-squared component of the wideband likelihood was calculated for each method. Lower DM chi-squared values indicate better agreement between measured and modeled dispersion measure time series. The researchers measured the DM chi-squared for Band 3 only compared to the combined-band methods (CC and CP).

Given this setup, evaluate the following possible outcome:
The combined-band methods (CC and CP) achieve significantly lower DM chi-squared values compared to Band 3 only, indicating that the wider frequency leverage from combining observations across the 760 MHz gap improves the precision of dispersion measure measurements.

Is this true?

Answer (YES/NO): YES